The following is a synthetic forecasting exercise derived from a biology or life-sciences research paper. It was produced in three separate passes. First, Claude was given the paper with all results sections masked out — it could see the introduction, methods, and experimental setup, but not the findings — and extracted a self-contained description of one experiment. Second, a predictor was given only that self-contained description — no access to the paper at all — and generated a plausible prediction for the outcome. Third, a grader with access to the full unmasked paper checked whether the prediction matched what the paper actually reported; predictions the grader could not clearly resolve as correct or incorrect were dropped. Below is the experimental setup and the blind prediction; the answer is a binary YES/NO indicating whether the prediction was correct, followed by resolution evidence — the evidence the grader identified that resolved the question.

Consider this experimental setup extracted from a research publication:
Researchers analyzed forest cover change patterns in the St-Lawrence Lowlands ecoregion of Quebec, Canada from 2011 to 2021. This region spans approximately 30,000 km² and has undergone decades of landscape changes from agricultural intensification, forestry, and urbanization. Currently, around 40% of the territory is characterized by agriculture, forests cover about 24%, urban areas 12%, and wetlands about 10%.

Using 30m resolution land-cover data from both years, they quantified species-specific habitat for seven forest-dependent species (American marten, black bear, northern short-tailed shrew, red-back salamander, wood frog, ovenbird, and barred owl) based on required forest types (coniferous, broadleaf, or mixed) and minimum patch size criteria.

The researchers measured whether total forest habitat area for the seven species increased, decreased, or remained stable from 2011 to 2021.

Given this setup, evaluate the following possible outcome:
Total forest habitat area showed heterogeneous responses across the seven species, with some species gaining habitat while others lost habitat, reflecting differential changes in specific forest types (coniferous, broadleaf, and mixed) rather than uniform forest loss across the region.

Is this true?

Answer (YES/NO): NO